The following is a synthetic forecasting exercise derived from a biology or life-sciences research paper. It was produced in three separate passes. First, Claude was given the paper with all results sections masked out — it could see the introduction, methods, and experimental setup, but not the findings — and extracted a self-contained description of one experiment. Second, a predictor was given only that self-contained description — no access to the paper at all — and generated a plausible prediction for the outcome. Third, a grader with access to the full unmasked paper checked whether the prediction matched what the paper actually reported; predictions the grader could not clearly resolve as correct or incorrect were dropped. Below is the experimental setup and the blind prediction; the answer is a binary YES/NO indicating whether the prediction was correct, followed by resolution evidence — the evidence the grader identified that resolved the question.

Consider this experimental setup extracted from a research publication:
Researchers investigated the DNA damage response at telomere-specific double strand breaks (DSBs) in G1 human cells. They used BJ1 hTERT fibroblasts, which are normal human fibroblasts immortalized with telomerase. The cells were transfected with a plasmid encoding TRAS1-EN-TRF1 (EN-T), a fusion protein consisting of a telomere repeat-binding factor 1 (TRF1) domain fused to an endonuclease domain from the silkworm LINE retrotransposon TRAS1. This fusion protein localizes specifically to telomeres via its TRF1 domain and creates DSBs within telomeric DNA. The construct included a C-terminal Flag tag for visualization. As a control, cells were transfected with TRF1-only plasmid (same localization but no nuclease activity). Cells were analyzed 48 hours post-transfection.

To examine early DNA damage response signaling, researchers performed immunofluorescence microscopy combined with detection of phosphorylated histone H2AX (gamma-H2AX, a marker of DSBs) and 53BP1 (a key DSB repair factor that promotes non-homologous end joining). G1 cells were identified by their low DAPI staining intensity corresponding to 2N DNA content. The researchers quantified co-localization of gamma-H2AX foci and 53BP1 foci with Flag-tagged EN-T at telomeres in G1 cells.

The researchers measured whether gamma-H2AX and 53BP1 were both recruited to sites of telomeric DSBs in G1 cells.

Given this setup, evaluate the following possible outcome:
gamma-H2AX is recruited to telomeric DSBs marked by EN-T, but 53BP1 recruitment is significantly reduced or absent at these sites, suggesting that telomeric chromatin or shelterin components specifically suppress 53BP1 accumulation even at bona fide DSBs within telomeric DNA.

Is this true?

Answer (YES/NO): YES